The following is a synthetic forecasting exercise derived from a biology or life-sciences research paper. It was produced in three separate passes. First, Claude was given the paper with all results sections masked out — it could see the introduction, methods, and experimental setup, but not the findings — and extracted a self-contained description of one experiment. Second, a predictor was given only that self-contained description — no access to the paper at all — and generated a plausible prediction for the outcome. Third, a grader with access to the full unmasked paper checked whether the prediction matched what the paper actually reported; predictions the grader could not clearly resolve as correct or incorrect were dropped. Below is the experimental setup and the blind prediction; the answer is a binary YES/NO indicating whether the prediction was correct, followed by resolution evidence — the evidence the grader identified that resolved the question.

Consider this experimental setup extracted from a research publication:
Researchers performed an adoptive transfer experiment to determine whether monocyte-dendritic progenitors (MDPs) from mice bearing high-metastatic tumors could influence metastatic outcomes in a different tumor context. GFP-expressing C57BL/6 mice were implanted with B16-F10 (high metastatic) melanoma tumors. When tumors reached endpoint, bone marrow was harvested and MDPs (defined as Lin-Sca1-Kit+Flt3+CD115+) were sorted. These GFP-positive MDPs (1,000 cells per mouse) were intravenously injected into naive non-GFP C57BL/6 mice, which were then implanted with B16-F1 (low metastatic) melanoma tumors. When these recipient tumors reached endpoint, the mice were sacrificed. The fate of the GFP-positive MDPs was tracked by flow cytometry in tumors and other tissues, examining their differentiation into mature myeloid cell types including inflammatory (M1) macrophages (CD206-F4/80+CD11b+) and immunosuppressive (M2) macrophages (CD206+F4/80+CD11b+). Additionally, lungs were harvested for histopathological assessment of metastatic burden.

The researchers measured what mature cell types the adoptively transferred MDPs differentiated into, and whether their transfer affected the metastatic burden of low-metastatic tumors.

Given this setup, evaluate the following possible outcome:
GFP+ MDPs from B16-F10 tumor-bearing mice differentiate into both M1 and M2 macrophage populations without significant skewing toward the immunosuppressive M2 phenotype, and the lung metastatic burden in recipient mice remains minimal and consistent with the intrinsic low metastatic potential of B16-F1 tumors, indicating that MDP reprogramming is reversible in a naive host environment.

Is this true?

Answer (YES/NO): NO